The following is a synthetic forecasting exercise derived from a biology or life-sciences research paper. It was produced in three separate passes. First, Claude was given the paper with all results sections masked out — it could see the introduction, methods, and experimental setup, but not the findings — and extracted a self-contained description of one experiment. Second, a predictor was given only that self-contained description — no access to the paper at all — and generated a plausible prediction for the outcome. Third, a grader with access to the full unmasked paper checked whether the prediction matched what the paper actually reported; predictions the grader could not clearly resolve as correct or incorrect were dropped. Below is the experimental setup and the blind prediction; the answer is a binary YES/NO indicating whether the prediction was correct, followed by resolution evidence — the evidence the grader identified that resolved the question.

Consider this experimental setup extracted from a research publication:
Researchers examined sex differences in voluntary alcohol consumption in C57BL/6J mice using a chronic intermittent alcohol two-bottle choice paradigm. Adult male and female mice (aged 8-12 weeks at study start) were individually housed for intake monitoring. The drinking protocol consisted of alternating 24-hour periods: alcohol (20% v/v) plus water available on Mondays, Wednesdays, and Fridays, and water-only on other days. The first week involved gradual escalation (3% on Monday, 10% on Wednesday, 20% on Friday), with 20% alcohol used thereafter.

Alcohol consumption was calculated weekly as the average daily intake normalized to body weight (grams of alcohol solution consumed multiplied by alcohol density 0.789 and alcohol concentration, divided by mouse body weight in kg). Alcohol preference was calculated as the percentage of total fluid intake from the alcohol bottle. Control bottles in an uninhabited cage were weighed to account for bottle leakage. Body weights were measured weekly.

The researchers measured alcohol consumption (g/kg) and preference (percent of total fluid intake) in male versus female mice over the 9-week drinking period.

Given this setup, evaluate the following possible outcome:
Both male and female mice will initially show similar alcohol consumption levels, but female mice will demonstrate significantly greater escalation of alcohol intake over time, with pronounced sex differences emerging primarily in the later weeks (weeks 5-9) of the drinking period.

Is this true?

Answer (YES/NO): NO